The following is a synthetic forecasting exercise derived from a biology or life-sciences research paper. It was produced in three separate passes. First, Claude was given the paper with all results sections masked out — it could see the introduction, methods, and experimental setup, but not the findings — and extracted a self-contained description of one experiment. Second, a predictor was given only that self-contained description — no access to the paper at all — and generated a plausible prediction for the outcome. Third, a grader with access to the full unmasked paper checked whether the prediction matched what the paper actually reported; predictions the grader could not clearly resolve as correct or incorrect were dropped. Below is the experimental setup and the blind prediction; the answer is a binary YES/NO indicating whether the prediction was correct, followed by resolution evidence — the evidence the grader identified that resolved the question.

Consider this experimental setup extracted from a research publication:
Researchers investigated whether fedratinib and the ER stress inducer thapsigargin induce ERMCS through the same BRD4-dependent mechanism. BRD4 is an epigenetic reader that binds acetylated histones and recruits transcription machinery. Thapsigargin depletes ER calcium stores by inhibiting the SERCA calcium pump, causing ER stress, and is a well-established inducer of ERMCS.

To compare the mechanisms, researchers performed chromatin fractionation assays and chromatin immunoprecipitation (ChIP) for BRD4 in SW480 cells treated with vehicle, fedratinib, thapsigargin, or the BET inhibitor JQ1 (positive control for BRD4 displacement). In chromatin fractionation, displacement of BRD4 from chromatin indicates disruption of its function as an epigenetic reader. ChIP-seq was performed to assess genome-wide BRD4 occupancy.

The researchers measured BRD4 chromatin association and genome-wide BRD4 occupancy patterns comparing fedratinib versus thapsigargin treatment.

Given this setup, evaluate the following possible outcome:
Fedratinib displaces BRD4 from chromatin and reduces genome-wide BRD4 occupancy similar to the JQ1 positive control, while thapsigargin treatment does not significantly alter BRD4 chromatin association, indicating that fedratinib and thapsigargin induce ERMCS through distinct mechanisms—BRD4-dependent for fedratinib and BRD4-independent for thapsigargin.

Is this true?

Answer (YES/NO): YES